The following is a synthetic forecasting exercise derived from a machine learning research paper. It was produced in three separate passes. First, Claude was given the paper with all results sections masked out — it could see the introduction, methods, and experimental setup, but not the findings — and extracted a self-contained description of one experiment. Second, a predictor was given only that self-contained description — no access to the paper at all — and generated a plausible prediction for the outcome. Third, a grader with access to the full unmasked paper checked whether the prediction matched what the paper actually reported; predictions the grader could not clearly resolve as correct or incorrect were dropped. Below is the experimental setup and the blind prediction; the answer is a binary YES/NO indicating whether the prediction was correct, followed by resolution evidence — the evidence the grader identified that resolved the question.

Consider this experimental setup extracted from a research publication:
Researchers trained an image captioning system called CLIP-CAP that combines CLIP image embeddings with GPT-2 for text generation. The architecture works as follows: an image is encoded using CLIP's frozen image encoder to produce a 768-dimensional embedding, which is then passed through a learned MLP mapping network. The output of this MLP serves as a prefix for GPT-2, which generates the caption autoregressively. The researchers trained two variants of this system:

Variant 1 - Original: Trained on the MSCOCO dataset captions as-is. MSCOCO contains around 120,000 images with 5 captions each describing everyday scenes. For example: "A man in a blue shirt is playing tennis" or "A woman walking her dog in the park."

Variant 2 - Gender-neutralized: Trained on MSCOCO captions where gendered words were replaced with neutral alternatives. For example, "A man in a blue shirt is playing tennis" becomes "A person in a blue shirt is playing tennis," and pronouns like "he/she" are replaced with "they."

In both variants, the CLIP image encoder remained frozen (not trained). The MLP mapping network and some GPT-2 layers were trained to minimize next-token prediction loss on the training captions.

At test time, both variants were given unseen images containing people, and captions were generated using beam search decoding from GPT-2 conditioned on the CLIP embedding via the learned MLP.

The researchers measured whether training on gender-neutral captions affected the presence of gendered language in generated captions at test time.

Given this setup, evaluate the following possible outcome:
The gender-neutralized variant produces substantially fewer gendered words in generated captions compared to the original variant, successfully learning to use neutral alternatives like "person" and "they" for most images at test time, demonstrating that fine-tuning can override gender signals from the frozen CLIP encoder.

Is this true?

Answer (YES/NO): NO